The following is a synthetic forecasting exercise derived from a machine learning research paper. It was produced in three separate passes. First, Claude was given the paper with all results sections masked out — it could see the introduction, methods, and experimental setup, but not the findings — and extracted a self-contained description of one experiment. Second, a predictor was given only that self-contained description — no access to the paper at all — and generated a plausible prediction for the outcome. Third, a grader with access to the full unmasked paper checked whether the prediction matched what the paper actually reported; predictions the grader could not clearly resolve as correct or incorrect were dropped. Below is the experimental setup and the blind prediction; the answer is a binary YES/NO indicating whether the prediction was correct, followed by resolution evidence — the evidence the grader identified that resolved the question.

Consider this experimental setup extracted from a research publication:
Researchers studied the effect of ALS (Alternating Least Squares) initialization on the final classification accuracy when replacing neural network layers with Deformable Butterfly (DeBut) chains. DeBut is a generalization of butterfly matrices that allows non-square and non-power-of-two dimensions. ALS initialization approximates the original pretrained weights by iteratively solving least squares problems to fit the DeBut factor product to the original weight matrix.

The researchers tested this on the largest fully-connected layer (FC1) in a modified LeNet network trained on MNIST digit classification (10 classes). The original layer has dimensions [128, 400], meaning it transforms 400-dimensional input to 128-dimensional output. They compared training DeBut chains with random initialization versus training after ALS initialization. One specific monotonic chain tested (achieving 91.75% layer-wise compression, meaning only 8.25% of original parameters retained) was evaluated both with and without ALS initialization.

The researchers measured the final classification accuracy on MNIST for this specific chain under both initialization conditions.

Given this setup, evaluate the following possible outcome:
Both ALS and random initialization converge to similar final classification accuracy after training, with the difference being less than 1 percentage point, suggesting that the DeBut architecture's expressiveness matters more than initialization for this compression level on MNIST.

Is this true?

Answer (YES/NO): YES